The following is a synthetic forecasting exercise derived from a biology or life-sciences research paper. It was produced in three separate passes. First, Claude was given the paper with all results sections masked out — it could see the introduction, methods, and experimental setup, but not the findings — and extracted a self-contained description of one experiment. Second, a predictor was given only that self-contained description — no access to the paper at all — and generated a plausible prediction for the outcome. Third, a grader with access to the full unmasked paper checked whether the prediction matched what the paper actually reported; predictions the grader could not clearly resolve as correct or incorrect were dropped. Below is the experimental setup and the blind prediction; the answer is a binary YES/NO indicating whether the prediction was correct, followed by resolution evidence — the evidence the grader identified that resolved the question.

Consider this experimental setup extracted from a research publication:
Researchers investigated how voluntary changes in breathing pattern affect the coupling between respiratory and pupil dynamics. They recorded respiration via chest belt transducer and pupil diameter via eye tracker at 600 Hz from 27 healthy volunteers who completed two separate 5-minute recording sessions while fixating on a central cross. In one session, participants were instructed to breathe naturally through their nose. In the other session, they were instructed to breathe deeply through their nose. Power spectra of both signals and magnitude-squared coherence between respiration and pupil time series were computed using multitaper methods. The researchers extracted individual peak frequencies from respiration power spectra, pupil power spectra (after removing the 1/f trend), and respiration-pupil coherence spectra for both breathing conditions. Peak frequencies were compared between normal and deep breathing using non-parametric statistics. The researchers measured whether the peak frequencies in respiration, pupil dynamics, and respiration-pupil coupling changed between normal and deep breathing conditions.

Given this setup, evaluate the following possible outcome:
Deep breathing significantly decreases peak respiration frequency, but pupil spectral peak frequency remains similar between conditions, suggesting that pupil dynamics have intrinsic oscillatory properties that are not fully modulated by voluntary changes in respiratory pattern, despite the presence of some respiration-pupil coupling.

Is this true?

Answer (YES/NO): NO